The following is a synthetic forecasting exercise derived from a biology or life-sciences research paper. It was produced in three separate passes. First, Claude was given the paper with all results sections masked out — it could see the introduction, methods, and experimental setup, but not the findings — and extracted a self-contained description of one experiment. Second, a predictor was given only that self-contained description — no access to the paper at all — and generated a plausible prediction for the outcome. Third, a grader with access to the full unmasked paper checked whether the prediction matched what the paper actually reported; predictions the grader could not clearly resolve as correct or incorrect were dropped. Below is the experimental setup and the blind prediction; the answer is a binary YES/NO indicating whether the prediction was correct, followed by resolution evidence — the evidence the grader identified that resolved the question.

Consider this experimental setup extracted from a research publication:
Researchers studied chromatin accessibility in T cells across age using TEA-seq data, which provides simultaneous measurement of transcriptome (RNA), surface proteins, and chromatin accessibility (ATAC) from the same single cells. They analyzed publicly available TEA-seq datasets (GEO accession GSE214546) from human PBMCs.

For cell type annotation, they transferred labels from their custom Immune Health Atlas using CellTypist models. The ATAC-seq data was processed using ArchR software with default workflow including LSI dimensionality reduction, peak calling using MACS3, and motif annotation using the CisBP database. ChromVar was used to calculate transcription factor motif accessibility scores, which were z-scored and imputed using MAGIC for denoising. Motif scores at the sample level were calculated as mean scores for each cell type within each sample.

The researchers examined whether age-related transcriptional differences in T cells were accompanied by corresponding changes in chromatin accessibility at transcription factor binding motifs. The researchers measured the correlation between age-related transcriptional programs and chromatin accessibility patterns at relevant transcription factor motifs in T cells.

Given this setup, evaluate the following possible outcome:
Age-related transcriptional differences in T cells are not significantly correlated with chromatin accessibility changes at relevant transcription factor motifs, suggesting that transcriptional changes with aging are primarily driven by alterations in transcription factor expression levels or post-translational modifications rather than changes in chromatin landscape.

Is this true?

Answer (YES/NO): NO